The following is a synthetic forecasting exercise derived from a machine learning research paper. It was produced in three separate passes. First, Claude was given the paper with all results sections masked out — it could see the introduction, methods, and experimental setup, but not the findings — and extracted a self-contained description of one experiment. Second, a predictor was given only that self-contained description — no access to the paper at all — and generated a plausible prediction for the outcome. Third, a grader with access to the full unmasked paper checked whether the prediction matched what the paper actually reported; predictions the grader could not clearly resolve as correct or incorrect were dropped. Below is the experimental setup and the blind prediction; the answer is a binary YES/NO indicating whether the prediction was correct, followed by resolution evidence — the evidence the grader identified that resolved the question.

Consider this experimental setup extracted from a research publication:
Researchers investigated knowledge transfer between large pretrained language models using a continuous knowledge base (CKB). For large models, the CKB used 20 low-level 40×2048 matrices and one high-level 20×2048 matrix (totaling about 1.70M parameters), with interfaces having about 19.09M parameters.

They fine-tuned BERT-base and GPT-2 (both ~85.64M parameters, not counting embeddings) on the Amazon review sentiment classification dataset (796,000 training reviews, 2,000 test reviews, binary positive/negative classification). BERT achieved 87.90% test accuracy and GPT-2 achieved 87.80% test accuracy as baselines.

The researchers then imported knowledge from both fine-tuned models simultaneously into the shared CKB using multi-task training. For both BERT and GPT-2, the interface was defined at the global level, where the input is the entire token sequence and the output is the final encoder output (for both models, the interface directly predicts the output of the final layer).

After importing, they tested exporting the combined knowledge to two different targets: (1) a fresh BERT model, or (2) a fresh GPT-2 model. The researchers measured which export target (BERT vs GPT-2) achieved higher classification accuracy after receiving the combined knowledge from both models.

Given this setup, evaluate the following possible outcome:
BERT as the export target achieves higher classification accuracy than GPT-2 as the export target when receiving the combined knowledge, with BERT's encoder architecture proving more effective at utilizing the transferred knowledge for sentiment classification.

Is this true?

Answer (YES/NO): NO